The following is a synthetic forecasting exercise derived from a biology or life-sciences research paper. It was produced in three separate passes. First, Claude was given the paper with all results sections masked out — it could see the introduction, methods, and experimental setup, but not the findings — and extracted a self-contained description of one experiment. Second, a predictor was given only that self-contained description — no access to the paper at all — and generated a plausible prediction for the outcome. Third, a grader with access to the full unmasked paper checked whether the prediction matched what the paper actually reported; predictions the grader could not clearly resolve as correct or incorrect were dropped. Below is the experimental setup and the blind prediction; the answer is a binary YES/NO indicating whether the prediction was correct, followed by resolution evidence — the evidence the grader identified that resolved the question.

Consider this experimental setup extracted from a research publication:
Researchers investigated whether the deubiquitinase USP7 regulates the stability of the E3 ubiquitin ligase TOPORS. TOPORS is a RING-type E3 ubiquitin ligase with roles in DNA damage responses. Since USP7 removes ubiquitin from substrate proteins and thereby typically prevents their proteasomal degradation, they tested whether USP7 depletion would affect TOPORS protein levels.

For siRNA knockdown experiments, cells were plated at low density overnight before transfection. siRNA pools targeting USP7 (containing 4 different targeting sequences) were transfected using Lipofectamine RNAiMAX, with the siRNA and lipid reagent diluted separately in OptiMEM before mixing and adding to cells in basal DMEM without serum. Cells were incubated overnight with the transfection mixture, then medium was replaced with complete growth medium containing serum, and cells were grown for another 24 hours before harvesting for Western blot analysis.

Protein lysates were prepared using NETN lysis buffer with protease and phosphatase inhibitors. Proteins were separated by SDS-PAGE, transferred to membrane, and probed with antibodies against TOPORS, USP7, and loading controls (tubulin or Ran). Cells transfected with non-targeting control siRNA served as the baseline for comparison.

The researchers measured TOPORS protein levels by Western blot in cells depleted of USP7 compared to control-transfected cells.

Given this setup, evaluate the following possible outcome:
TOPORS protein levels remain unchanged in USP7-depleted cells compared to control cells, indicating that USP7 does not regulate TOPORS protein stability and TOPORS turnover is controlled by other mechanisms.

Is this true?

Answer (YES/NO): NO